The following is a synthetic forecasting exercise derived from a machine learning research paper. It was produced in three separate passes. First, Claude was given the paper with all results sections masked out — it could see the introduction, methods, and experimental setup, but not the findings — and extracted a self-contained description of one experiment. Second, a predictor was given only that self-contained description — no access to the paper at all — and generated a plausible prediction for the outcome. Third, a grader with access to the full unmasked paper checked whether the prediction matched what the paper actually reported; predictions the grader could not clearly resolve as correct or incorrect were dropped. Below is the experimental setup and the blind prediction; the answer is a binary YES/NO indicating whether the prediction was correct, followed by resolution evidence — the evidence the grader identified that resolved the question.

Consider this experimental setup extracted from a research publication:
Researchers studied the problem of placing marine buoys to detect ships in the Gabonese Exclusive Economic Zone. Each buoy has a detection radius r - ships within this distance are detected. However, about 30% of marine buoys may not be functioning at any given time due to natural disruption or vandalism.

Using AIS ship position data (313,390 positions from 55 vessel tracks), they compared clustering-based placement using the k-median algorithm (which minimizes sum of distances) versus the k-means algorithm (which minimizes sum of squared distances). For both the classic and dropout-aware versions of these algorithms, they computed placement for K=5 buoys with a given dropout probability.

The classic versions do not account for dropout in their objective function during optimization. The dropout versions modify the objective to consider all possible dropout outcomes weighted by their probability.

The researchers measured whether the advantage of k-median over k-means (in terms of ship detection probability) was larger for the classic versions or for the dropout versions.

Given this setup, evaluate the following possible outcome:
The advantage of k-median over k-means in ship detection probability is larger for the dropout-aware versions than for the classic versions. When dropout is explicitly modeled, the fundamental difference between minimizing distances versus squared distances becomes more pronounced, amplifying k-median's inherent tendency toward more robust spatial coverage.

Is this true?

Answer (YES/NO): NO